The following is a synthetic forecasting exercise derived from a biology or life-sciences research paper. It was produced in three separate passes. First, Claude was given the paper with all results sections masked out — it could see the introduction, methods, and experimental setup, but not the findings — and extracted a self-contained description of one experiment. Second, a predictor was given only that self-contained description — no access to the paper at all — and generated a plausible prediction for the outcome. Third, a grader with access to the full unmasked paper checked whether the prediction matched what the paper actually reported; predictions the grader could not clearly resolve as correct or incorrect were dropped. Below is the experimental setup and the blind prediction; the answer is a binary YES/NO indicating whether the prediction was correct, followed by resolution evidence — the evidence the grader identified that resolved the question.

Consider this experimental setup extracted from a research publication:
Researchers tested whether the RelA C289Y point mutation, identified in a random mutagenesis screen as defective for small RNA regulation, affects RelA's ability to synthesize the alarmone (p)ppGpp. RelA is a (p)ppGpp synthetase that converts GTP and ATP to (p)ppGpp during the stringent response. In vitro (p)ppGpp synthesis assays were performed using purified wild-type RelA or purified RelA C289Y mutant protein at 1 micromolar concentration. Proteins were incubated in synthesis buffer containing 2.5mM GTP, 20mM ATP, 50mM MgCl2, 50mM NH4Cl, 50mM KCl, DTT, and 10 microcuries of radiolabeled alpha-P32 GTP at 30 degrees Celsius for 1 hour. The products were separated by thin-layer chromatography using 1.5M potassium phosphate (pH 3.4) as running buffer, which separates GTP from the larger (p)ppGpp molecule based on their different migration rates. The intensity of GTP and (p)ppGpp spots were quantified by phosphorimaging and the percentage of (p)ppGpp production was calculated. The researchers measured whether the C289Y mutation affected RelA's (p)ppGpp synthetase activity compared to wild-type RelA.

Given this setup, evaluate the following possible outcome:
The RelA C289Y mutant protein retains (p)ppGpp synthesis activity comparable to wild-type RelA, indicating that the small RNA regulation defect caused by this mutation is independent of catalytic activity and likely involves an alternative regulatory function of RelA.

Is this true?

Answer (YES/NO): YES